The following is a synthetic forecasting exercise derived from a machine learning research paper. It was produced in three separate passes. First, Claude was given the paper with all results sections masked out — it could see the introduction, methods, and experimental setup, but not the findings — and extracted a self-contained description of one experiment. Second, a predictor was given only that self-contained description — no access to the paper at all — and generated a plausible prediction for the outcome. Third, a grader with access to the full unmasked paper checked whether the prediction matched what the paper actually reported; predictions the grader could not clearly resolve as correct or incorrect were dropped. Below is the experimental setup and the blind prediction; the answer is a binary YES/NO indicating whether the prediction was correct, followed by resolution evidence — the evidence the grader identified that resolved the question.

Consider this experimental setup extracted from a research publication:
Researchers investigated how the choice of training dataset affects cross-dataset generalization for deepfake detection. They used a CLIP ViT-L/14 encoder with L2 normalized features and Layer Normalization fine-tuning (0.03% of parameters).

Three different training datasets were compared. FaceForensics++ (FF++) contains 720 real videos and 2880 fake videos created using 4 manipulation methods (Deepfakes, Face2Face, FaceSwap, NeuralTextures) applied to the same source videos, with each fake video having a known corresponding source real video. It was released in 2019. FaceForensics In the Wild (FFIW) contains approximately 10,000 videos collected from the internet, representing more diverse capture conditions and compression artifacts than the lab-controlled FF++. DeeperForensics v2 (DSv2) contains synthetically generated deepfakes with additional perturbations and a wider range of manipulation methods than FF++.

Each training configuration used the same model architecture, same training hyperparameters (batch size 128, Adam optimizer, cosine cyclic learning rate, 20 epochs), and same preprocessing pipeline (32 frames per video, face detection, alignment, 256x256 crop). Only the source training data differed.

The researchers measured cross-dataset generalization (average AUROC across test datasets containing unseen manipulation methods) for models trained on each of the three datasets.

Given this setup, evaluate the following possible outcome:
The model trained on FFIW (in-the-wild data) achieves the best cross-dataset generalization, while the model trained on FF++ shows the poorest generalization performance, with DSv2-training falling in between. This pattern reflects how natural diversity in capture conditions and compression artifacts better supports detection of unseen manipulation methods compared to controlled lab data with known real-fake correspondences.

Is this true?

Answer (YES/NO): NO